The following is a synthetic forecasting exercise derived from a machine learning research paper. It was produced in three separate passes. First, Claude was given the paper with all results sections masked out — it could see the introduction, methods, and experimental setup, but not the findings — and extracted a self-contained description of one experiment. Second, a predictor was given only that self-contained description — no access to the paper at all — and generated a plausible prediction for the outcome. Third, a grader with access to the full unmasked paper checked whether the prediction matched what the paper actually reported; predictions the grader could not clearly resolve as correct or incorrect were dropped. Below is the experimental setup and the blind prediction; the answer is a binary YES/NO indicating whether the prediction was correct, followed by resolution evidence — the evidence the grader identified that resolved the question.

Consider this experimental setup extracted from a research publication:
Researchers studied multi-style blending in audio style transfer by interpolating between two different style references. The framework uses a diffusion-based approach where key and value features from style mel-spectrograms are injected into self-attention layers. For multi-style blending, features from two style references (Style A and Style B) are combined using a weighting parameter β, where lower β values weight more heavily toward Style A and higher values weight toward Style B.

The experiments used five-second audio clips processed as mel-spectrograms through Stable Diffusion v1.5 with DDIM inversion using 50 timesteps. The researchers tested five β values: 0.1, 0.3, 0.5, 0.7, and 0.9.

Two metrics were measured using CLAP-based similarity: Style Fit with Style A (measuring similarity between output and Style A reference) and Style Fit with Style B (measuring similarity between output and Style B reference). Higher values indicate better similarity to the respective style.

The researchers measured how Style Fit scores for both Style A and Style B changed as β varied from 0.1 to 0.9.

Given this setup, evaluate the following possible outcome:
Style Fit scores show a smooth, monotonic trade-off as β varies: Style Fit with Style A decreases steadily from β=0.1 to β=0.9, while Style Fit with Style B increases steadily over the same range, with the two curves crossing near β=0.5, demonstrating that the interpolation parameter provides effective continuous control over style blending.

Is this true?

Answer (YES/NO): NO